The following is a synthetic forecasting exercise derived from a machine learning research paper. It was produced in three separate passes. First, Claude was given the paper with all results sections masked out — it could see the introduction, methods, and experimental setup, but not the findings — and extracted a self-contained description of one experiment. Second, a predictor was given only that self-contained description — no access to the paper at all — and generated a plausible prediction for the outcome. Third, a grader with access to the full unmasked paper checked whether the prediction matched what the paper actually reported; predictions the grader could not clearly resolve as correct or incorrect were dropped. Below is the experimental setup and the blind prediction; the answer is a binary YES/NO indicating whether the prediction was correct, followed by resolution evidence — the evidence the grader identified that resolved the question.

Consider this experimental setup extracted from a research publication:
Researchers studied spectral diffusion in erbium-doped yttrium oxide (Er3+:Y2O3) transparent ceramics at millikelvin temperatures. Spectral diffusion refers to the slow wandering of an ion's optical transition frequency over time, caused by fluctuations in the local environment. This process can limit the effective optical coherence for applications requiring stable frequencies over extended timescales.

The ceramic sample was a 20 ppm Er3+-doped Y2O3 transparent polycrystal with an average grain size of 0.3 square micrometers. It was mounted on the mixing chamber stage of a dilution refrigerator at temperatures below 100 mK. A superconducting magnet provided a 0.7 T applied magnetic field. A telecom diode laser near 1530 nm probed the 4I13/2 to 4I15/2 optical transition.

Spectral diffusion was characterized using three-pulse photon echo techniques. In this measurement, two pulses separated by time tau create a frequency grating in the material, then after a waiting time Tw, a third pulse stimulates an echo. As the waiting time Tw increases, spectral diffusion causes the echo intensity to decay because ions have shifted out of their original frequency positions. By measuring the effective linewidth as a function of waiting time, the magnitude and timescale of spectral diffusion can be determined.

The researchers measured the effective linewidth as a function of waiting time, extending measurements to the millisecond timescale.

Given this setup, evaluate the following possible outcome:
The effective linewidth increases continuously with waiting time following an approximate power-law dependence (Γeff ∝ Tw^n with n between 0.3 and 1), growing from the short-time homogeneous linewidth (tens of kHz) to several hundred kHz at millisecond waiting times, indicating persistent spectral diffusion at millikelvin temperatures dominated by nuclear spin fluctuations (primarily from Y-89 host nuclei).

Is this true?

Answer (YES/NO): NO